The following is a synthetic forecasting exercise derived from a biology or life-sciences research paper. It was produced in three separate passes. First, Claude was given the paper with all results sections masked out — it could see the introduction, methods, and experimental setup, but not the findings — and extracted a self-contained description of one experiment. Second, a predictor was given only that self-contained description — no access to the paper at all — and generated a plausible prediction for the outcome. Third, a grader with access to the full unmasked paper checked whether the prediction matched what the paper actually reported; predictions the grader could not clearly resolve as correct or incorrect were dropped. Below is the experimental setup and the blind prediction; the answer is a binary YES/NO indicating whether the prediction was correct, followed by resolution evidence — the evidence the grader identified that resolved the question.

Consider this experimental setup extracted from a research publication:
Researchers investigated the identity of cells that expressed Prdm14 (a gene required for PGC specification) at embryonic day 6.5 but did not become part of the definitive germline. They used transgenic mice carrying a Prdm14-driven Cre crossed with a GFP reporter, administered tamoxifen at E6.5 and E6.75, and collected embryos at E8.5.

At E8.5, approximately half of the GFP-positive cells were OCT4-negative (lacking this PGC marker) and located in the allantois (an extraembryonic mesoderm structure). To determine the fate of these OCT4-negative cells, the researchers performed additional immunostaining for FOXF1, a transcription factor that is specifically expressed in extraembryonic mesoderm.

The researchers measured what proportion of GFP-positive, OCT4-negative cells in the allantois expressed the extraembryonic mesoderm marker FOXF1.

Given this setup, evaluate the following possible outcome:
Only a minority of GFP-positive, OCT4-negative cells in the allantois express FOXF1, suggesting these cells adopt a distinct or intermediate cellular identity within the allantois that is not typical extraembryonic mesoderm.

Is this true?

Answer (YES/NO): NO